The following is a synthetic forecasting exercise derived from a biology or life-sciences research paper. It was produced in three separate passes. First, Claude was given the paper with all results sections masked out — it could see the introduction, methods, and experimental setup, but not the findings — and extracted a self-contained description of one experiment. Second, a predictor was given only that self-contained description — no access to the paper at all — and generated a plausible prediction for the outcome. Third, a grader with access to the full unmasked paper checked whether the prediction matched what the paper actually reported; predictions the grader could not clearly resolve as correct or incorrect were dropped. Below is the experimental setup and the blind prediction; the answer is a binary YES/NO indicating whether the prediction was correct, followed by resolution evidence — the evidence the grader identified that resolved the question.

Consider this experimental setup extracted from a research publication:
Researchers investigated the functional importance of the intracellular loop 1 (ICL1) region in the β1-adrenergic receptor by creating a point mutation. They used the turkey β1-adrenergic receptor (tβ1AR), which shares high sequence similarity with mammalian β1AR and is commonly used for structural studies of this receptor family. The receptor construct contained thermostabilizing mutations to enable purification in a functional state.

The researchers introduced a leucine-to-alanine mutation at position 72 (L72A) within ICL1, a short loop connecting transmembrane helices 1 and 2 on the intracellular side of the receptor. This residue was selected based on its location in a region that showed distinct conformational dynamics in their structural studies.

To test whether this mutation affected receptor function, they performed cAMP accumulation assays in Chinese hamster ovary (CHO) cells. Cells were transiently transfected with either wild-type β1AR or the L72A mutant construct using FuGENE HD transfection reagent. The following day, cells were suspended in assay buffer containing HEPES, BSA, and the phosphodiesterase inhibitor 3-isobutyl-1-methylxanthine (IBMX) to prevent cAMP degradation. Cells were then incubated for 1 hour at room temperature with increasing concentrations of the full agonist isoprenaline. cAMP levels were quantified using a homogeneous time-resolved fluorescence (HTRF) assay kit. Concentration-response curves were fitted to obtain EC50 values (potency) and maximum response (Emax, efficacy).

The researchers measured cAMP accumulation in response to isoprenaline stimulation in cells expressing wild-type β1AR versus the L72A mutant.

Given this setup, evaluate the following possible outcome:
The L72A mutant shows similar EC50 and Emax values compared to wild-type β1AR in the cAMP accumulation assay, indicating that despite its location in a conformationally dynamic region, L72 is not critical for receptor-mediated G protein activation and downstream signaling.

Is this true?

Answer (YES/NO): NO